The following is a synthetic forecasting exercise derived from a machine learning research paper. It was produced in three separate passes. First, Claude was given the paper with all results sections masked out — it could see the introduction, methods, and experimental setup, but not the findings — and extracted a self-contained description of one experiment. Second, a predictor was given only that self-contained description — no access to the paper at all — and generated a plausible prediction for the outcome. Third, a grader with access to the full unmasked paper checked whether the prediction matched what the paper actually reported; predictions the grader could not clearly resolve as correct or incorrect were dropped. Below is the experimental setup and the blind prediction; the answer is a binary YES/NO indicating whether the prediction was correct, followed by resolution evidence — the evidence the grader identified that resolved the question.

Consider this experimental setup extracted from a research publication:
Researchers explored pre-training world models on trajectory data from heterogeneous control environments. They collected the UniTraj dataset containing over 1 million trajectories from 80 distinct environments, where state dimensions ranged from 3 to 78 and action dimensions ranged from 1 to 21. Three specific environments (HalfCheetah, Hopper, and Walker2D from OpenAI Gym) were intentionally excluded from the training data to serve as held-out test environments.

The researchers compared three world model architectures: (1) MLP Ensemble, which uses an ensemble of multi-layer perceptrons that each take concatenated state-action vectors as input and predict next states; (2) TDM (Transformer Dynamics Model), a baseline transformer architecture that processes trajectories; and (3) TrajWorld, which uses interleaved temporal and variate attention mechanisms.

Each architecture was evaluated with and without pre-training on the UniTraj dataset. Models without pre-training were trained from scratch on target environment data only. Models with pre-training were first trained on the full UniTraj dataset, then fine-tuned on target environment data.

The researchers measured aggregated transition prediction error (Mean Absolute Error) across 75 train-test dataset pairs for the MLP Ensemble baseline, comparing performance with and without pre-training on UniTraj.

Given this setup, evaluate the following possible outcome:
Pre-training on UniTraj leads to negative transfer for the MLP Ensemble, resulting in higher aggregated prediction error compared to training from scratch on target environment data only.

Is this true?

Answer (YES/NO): YES